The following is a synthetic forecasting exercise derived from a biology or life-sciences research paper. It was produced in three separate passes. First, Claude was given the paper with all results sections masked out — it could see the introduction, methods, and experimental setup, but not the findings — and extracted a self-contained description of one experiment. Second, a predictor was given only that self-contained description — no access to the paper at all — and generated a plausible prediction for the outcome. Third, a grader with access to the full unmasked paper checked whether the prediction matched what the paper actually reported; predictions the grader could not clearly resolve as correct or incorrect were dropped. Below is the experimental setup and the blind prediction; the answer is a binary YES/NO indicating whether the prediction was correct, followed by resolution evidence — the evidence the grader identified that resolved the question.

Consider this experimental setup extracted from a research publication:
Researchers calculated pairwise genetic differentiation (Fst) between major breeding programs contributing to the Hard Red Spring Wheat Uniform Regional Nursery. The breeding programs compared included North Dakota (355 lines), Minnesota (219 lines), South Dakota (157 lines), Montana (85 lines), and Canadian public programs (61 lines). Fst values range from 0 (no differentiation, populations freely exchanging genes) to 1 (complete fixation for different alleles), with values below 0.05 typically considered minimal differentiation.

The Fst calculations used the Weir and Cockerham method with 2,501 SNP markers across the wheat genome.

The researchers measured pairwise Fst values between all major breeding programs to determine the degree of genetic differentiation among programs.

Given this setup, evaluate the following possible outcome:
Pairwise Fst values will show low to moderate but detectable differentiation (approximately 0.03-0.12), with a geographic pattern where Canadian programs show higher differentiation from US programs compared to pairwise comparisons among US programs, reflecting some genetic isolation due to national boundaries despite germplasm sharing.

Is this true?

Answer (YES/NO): NO